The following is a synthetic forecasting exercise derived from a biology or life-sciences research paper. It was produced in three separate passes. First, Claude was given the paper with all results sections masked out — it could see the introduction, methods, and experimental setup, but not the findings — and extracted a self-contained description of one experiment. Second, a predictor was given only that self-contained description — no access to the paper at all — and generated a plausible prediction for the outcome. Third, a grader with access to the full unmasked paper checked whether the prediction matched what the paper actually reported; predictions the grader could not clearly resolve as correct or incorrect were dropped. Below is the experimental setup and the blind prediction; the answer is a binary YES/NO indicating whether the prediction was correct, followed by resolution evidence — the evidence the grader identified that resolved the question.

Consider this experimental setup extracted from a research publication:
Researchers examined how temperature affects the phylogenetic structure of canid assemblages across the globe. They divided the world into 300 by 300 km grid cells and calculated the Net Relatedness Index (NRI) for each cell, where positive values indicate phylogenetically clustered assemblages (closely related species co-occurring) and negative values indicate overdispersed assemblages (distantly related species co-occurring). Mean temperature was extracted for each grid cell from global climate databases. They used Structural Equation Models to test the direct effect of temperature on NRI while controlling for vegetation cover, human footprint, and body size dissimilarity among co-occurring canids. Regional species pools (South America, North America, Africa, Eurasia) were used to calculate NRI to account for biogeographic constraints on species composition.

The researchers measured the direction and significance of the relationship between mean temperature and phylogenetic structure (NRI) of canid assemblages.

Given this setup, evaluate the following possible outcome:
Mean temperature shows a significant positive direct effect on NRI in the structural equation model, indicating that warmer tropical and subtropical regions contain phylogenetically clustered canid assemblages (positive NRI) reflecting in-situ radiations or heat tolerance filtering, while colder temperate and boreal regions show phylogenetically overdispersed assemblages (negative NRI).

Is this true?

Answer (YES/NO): NO